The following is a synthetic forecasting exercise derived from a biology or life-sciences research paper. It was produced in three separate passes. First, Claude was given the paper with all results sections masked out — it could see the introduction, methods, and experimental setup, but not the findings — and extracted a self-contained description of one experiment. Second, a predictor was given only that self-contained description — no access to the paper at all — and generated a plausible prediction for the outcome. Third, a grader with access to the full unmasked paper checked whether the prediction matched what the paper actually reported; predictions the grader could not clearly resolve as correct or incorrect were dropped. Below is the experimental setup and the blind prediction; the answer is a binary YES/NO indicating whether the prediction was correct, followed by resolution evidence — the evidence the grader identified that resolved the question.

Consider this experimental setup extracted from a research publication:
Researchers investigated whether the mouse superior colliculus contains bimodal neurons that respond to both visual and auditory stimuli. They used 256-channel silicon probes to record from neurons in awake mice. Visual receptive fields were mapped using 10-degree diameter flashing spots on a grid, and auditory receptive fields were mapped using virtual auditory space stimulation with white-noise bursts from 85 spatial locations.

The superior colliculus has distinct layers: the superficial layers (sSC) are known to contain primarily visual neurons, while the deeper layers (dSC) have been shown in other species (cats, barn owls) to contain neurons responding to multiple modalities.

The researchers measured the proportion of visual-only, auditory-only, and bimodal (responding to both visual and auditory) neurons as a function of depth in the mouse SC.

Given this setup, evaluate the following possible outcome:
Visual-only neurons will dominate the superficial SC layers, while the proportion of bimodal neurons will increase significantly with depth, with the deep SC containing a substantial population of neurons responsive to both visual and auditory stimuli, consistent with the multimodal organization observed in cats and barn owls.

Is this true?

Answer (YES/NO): YES